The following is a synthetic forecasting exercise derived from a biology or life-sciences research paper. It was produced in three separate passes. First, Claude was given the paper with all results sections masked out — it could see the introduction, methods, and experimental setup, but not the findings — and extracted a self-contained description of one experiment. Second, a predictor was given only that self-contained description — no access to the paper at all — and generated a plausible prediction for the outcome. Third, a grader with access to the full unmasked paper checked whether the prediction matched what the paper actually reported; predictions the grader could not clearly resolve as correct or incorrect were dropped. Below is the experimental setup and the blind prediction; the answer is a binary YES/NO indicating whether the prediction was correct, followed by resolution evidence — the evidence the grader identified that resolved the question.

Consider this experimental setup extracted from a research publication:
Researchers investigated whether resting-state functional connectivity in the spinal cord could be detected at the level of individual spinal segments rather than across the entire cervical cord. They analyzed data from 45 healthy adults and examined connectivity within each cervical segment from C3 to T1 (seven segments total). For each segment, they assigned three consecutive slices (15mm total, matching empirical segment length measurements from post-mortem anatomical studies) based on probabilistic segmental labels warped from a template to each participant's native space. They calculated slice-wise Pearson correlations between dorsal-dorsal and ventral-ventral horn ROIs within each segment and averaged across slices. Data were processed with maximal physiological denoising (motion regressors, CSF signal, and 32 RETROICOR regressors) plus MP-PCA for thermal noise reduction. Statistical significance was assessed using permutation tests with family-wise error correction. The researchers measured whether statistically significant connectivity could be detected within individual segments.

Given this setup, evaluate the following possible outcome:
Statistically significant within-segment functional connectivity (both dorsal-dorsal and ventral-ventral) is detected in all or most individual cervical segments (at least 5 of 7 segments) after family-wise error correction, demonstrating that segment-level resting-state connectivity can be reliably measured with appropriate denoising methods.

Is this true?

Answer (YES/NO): YES